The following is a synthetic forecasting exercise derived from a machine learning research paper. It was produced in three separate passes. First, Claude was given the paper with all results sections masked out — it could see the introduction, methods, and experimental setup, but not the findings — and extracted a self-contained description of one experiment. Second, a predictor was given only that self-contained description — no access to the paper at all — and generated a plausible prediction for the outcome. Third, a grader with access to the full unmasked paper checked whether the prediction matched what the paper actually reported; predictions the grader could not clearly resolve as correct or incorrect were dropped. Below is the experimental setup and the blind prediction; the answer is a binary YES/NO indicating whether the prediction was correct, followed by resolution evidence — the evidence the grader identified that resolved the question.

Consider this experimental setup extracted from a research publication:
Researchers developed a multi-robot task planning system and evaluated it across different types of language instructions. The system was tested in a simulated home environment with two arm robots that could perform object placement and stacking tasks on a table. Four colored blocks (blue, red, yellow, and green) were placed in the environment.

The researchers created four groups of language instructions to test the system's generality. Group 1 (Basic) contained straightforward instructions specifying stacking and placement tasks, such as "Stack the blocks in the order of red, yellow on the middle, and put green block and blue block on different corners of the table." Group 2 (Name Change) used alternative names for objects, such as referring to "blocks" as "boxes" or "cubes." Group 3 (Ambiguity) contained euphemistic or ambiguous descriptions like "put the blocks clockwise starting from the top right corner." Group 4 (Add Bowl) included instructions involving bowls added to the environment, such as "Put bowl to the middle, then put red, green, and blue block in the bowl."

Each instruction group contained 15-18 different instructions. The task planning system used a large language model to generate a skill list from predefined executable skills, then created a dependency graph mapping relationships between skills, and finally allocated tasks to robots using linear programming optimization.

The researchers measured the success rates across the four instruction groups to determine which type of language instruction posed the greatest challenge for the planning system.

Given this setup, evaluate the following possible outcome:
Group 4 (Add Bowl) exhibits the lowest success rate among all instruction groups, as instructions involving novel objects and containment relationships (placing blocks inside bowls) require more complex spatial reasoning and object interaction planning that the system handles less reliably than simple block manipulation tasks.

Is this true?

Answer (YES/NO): NO